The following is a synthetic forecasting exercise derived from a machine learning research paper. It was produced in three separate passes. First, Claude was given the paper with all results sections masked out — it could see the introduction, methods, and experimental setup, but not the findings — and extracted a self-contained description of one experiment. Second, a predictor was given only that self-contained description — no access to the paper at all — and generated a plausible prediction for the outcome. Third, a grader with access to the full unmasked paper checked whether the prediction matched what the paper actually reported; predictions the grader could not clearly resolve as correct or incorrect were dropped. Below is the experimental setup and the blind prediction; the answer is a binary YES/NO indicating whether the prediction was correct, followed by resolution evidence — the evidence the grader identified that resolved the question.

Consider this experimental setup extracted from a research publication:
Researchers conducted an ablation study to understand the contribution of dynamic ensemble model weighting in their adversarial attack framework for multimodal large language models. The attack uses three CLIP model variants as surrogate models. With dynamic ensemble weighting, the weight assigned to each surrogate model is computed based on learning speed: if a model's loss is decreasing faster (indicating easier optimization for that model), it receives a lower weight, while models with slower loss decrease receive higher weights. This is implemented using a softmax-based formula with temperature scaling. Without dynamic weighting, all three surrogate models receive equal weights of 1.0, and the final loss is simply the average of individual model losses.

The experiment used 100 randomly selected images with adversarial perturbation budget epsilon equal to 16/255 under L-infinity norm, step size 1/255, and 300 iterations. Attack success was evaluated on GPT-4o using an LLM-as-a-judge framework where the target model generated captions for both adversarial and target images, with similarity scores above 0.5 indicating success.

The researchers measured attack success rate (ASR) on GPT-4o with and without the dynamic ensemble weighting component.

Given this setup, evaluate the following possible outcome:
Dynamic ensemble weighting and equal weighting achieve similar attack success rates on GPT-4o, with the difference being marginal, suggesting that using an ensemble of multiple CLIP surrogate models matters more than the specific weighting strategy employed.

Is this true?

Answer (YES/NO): NO